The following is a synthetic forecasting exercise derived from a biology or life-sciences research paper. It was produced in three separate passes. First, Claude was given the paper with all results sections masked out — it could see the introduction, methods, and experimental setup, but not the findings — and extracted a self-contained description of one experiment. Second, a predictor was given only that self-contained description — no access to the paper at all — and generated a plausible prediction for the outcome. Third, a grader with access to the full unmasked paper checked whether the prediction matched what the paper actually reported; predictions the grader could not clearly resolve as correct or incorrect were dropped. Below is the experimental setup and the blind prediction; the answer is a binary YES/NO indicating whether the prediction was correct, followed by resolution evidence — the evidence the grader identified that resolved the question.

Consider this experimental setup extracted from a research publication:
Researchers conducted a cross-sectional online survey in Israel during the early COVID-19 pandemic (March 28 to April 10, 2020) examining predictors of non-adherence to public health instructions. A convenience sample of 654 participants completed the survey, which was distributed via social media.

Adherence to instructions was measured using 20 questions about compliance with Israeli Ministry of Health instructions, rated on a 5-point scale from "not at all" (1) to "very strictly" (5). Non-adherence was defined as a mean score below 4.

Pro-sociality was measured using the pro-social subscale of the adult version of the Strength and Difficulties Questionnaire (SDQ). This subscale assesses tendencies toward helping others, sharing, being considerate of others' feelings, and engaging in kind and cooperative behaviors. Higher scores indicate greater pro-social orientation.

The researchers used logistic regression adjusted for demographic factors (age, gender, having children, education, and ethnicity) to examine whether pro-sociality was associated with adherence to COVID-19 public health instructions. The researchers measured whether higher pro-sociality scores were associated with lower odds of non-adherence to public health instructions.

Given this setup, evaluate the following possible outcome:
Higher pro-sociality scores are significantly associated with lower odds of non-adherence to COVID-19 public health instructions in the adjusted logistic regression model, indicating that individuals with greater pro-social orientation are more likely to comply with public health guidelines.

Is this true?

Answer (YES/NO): NO